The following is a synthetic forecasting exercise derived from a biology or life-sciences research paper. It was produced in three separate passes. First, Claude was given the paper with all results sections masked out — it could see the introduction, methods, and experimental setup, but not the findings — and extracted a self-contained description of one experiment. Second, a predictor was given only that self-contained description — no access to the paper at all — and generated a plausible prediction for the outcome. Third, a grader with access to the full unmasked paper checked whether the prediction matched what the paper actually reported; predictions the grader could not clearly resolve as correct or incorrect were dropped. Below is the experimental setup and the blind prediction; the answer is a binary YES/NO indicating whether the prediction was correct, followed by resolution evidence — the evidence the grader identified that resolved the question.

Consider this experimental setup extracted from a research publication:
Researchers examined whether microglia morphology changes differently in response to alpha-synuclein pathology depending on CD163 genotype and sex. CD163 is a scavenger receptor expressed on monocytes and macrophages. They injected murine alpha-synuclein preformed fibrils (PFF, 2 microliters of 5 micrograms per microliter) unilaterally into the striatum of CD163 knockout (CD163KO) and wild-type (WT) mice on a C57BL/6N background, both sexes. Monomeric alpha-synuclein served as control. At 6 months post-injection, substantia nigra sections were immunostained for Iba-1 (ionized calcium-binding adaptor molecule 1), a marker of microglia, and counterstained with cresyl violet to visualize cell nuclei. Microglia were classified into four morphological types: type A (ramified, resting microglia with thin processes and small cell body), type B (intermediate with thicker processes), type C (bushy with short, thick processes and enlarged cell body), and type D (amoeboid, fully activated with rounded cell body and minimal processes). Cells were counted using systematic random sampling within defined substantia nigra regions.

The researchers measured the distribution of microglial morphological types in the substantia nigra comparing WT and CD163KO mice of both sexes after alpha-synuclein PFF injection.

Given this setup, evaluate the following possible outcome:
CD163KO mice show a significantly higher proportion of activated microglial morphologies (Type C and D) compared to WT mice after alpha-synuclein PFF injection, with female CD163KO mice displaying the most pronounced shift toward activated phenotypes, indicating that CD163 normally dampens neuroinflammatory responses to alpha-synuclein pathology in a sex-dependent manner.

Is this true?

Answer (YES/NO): NO